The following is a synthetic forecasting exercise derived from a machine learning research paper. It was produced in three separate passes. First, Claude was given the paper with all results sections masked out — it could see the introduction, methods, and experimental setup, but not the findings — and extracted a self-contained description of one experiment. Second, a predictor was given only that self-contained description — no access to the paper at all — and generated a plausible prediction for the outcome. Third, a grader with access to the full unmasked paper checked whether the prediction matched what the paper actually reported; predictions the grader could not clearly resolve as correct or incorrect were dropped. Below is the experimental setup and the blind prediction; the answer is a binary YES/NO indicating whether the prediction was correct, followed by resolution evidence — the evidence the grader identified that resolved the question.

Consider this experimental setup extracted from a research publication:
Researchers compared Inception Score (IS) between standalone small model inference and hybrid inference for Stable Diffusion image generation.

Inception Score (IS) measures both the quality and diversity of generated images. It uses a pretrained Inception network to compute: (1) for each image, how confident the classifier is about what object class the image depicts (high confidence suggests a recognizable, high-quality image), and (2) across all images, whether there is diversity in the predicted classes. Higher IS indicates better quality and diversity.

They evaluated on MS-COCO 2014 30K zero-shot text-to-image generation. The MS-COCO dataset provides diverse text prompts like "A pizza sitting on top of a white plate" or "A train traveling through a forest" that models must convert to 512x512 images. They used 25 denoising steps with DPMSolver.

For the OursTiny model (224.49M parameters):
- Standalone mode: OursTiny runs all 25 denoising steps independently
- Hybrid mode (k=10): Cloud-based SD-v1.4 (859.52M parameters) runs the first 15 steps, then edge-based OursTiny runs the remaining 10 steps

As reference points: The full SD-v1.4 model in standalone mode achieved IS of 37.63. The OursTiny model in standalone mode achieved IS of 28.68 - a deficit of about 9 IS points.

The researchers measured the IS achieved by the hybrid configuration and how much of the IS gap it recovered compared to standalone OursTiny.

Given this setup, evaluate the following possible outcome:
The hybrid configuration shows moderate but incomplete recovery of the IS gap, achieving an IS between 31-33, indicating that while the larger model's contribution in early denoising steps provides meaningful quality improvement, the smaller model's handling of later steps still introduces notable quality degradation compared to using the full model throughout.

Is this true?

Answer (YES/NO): NO